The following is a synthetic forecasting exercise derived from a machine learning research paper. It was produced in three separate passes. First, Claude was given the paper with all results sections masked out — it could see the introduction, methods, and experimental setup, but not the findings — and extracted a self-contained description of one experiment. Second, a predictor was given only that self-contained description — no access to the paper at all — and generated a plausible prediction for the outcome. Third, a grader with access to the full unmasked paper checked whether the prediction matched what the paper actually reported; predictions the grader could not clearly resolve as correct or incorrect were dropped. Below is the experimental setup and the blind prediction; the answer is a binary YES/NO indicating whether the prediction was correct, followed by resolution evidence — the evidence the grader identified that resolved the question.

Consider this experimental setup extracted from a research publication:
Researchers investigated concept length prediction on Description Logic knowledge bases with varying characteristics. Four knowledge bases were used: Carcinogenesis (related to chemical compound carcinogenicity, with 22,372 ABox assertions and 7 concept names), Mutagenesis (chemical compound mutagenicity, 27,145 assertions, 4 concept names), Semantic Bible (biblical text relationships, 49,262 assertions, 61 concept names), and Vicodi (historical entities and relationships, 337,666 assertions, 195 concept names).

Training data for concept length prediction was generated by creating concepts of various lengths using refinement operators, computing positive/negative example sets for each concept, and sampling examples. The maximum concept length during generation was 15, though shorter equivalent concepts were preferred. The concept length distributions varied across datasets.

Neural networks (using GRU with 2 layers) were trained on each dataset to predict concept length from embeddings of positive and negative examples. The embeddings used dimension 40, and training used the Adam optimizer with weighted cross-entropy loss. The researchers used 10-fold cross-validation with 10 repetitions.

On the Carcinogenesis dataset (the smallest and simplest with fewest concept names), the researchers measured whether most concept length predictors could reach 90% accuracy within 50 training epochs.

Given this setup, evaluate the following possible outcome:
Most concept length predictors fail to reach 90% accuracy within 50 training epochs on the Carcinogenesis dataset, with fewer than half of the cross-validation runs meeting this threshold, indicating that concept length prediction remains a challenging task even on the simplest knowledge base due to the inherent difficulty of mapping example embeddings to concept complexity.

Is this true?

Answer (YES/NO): NO